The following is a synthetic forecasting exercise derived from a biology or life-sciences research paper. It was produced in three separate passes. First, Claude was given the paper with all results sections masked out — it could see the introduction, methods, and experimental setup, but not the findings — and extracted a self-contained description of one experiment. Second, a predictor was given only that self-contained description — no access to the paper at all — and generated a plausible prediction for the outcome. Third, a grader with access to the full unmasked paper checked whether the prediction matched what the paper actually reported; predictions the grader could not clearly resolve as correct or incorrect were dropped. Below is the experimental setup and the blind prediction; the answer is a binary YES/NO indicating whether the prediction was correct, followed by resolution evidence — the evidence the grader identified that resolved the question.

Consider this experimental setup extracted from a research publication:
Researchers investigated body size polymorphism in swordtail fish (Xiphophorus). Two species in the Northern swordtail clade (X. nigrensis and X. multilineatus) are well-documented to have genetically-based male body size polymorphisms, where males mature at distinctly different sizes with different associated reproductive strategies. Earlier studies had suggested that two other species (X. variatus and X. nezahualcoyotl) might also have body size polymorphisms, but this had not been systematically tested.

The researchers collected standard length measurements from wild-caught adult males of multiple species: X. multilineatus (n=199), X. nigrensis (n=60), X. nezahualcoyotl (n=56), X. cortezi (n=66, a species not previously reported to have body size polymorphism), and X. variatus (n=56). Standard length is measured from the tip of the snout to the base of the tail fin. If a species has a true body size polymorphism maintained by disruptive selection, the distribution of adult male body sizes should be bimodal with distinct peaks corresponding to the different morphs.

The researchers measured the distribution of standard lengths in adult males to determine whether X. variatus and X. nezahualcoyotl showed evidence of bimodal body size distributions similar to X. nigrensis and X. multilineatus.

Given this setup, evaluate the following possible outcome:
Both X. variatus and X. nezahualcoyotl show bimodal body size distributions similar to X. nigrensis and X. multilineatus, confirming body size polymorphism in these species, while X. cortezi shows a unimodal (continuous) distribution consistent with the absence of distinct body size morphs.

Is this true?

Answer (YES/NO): NO